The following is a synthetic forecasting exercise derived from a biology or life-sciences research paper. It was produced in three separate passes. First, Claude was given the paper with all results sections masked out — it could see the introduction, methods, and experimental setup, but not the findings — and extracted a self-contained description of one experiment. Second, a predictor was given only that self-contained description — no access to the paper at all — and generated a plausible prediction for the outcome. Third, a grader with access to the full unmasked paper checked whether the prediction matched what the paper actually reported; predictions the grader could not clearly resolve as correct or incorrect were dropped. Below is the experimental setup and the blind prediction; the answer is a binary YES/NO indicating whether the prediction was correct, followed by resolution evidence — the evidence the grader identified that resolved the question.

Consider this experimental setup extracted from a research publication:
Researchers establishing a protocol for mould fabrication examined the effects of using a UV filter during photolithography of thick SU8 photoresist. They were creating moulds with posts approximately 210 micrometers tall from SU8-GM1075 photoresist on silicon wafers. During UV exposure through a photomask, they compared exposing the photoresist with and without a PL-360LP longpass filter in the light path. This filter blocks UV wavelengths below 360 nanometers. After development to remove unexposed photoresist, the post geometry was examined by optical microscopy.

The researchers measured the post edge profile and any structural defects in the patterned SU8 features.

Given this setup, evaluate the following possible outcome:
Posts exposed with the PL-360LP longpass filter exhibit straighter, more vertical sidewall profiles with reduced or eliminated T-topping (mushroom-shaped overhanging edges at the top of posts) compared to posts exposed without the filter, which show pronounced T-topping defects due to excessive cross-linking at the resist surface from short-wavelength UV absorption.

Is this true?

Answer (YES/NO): YES